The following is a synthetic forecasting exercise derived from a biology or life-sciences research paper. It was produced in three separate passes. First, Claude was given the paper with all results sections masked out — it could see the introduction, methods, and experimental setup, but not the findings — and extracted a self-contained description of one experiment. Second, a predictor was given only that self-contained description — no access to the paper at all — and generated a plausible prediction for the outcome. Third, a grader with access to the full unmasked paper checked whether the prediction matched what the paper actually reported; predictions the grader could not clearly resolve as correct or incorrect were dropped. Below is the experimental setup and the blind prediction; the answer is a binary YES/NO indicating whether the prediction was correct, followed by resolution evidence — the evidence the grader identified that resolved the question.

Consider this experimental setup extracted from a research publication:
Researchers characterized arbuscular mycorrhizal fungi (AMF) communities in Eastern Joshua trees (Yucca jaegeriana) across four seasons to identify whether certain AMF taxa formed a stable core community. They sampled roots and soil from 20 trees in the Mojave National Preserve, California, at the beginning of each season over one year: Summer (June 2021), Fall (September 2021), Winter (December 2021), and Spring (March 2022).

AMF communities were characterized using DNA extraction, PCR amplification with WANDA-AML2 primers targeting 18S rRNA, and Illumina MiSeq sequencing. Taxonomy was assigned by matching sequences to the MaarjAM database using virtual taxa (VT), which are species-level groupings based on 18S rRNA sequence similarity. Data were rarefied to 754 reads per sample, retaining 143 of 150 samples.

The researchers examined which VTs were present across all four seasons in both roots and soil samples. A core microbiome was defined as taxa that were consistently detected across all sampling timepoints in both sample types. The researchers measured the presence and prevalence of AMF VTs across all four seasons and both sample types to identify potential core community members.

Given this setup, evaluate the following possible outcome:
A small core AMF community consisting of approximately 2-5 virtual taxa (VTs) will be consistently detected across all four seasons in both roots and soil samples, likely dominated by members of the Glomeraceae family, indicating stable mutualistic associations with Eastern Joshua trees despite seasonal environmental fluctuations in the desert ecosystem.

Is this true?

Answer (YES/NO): NO